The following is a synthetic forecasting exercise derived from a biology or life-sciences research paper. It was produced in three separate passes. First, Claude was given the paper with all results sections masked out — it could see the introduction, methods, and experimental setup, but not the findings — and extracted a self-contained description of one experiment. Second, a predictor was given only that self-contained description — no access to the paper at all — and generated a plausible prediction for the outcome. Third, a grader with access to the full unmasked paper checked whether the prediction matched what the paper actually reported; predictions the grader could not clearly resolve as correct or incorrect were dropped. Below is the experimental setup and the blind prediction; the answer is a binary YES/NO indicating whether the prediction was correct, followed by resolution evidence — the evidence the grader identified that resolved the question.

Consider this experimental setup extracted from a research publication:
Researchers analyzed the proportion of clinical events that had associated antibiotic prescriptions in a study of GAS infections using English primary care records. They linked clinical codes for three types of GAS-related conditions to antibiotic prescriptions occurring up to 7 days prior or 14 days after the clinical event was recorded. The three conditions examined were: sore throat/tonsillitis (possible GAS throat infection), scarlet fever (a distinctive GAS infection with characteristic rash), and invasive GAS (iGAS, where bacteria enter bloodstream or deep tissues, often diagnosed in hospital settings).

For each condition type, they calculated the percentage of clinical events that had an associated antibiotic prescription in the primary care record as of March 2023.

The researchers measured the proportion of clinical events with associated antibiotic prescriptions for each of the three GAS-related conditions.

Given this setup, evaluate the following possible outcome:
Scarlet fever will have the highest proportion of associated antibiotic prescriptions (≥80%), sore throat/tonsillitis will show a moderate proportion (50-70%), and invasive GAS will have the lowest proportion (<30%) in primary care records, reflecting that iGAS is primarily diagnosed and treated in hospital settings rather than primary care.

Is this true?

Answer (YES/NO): NO